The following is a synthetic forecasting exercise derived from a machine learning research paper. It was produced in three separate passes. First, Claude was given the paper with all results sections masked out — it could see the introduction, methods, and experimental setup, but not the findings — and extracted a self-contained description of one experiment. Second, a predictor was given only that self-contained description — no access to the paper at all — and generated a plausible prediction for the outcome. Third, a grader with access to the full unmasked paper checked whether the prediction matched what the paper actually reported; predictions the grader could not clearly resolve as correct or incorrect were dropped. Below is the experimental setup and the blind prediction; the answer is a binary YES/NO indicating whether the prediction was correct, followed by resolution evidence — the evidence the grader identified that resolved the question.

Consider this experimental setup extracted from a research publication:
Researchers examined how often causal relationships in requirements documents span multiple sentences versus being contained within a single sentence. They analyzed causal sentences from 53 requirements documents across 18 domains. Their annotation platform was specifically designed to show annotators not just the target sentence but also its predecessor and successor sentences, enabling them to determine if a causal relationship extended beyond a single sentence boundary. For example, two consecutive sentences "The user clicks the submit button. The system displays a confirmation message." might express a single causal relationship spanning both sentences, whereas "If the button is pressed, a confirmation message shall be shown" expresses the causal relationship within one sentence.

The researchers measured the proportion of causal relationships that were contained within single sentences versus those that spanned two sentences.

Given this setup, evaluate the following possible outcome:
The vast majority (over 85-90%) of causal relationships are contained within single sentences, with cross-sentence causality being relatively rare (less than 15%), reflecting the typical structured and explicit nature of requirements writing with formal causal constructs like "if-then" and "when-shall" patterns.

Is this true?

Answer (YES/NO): YES